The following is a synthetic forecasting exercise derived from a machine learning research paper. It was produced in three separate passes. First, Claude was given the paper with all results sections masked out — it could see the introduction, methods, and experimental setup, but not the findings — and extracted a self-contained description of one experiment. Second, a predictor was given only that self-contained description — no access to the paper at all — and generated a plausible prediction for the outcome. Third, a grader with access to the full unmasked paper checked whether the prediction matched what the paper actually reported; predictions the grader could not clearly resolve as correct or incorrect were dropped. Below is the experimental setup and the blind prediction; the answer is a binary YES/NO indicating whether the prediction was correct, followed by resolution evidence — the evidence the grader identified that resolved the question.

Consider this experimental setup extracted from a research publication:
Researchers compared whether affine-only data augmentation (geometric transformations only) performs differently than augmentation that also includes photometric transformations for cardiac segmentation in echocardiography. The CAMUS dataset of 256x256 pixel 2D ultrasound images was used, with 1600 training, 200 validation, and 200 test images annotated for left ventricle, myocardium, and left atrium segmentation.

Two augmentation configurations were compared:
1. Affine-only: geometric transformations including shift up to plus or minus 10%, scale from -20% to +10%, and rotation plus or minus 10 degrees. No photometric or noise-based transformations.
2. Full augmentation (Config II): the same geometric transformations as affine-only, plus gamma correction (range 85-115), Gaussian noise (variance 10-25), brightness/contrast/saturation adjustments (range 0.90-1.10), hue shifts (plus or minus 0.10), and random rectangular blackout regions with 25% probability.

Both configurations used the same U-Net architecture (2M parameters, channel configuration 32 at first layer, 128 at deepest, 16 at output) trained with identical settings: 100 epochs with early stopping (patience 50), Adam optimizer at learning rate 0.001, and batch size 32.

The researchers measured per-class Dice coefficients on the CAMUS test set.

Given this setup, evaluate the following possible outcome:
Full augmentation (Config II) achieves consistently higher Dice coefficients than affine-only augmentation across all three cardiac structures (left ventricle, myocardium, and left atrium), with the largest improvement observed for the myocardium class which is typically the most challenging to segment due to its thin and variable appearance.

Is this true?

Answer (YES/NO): NO